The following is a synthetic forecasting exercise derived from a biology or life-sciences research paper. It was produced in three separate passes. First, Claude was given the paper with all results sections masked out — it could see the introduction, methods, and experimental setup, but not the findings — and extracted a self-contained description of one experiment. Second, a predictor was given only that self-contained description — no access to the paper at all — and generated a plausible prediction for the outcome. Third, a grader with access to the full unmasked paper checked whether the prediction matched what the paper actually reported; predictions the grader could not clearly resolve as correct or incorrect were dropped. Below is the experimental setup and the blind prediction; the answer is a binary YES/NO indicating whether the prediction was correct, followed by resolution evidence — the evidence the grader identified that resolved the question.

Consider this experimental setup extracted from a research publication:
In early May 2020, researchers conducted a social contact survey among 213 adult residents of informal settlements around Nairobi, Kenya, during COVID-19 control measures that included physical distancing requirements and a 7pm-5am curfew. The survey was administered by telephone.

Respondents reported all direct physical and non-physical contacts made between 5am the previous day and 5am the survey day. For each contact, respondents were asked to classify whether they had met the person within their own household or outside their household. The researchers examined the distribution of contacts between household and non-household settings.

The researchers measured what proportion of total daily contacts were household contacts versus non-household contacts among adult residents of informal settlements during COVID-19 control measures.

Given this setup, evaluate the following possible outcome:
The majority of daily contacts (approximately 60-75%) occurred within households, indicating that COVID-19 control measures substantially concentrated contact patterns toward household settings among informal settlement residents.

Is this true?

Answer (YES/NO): NO